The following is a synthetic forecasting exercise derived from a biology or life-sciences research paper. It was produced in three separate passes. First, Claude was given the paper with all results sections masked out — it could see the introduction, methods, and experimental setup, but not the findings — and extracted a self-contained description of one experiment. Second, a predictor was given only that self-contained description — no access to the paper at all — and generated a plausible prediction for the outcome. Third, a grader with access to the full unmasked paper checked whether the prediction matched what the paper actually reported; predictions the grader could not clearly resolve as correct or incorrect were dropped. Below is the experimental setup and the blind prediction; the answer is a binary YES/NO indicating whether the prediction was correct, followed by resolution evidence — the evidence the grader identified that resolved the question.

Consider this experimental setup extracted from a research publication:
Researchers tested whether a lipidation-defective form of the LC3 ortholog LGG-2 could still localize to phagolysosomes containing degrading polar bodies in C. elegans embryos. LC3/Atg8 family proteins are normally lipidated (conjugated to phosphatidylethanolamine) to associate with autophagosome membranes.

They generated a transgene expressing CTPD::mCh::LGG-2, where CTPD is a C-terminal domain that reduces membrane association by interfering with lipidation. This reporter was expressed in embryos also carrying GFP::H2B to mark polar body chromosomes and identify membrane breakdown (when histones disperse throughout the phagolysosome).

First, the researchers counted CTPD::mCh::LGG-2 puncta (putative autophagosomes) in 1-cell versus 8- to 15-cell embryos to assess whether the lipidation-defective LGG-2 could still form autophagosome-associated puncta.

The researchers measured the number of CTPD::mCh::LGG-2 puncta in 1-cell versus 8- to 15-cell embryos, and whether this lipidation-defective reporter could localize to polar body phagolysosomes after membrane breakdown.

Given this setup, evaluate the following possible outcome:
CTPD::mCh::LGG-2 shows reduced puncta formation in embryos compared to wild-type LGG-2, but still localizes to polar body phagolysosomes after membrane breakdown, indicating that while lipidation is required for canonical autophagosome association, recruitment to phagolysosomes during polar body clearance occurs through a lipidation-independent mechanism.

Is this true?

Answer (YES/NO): NO